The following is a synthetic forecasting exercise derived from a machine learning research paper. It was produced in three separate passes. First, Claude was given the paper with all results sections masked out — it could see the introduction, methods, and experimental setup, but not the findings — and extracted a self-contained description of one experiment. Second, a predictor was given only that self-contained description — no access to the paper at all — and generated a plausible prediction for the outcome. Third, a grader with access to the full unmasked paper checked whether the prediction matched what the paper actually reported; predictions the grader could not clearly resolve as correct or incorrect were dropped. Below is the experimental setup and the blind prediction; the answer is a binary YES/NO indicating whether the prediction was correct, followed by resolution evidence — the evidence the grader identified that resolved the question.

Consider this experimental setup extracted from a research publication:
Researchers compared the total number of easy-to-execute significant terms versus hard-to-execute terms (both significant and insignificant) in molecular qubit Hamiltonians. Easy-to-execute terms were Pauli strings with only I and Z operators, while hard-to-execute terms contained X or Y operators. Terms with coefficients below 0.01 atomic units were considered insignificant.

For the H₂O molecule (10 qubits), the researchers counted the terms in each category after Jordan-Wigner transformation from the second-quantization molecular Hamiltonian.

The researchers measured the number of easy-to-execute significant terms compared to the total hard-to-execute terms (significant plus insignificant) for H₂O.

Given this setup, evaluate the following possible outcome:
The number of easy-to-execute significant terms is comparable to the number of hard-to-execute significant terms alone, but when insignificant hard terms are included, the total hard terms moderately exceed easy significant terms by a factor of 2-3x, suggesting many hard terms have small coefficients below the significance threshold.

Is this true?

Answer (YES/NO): NO